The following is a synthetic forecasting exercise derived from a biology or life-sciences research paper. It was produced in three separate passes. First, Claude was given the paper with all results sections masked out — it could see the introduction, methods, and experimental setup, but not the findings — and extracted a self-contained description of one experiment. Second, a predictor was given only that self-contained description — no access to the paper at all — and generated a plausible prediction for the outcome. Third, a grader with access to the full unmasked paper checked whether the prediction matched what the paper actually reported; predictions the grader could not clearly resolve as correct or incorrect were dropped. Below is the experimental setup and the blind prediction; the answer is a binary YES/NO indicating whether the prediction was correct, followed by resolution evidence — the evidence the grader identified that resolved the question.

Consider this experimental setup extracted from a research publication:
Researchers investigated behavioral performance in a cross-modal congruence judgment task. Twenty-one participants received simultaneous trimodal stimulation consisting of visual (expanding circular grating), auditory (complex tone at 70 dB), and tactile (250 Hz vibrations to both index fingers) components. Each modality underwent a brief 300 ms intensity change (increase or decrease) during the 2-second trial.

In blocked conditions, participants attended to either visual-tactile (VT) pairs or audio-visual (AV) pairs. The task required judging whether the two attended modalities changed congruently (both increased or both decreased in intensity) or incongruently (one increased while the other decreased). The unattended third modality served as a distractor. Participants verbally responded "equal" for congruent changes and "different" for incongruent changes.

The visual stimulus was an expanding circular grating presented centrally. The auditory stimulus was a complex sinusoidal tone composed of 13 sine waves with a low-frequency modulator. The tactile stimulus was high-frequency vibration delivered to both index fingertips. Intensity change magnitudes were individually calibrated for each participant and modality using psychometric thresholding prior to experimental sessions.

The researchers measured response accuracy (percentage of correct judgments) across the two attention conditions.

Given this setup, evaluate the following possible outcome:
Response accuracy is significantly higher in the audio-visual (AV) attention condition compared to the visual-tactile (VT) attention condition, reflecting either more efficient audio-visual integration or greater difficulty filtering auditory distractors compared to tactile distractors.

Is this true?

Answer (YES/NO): NO